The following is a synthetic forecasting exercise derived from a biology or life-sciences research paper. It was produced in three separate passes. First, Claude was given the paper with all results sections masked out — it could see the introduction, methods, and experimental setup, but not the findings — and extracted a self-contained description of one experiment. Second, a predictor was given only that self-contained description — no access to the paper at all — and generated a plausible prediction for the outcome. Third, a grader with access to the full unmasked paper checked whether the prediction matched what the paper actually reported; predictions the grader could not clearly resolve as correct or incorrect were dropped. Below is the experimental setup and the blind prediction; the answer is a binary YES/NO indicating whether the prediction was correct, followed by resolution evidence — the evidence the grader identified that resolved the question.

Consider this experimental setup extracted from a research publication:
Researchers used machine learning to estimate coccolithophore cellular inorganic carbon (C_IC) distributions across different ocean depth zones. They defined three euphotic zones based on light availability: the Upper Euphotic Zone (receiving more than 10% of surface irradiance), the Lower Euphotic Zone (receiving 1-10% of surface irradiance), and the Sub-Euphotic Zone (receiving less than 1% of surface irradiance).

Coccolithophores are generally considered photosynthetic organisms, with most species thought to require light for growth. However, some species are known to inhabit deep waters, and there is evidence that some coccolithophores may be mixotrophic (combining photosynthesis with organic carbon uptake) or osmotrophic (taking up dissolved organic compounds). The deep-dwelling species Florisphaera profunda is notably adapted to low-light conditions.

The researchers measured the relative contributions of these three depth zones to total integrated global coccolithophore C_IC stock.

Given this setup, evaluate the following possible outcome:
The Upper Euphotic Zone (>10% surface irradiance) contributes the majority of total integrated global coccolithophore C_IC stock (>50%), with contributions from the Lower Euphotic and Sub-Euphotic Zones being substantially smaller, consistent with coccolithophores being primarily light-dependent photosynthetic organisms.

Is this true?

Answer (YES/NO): NO